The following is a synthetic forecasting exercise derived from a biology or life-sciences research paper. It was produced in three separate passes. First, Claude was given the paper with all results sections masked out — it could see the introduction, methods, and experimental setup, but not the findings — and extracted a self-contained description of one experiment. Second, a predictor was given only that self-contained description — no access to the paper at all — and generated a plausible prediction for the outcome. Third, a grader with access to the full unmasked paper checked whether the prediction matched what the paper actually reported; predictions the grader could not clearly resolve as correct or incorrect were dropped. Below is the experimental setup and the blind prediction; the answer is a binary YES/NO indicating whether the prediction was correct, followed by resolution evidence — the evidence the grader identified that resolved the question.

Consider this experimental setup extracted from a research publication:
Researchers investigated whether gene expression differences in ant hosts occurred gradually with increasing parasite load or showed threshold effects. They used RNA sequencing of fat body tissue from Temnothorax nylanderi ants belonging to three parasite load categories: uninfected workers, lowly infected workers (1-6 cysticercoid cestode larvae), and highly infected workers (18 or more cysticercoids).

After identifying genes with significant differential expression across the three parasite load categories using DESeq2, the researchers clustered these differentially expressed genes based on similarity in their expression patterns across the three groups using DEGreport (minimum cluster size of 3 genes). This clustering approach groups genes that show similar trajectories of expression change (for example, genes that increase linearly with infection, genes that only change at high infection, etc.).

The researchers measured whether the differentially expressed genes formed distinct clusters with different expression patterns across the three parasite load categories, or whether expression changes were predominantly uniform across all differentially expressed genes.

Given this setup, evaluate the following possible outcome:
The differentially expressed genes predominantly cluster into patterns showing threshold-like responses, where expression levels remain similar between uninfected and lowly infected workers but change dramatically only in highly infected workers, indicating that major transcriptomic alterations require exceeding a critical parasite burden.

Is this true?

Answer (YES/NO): NO